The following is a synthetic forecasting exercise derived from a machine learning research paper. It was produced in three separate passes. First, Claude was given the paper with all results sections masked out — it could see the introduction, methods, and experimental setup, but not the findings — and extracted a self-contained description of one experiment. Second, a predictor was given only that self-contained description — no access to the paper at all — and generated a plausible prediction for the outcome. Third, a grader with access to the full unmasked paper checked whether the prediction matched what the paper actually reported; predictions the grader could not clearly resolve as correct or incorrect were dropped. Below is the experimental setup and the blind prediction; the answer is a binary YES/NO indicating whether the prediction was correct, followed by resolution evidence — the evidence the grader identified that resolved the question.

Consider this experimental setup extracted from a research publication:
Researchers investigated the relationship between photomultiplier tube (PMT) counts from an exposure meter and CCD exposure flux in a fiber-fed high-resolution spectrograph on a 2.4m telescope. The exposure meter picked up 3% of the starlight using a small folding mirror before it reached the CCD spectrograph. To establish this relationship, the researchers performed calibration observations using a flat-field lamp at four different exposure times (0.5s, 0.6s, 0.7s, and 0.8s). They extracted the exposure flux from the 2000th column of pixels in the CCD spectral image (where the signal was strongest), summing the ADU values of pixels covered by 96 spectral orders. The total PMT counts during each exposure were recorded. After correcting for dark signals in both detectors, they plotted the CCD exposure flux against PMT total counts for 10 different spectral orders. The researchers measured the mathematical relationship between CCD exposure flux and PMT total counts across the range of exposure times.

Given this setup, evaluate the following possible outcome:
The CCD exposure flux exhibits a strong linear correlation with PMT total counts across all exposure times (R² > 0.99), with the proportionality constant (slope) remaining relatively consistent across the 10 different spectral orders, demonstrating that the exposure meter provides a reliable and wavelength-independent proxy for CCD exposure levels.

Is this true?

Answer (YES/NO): NO